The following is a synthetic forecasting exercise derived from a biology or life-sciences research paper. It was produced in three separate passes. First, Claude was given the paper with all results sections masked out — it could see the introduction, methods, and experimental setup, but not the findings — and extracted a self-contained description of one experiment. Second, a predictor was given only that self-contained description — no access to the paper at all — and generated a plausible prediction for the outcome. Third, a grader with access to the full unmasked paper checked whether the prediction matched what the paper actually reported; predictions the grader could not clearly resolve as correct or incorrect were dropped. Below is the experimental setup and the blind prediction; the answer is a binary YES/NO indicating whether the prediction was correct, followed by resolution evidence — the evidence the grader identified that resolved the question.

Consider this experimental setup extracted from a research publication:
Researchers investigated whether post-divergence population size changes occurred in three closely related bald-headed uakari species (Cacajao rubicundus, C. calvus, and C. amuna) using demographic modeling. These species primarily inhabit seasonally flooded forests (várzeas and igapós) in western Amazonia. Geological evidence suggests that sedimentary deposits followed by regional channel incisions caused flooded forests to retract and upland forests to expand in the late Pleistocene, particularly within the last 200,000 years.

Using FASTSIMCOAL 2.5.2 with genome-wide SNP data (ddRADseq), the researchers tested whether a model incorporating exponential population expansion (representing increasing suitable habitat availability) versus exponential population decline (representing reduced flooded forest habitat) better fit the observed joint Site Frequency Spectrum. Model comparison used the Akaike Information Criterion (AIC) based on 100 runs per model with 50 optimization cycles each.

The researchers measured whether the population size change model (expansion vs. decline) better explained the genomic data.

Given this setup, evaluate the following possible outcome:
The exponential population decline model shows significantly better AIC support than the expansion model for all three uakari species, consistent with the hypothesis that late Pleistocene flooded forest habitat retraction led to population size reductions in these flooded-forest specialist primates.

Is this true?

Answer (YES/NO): YES